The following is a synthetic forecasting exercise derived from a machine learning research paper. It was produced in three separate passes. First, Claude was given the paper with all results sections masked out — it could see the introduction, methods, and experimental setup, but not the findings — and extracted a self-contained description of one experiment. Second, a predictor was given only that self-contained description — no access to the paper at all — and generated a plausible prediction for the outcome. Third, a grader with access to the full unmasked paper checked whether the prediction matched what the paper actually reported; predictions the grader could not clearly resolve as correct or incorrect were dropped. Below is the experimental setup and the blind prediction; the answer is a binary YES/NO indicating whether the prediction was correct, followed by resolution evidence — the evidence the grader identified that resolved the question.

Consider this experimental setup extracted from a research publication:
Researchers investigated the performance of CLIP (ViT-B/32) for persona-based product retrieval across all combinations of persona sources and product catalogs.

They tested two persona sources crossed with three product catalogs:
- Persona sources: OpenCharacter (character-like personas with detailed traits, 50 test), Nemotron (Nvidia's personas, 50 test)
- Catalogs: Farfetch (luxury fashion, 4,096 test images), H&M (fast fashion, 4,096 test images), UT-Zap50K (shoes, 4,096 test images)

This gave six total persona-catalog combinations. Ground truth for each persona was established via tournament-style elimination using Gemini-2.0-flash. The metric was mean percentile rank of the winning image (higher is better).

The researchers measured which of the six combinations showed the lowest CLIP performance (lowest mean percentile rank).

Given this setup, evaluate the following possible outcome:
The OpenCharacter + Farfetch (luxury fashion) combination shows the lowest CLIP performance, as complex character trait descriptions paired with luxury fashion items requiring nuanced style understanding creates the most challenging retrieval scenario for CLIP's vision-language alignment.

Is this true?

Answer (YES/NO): NO